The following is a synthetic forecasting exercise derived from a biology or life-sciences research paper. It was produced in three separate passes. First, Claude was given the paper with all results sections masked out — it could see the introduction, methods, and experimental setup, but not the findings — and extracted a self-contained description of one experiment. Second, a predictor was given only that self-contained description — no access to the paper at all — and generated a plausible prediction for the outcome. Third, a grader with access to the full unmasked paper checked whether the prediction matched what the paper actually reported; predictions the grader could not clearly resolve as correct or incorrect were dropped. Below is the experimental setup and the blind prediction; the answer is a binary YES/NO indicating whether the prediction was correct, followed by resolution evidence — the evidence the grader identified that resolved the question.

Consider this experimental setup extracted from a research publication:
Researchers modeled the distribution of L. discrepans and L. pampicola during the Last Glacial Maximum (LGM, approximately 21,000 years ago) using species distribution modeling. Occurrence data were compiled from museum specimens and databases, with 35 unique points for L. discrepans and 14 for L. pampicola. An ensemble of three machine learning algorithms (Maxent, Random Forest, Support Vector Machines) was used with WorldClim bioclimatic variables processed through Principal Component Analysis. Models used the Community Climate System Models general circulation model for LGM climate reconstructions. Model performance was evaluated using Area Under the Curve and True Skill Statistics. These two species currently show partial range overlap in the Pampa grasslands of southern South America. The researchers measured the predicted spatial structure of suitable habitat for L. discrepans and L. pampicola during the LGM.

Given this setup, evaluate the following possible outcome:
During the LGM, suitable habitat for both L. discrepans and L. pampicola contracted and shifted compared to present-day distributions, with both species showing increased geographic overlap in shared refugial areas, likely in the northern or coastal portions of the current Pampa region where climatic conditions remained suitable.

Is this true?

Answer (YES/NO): NO